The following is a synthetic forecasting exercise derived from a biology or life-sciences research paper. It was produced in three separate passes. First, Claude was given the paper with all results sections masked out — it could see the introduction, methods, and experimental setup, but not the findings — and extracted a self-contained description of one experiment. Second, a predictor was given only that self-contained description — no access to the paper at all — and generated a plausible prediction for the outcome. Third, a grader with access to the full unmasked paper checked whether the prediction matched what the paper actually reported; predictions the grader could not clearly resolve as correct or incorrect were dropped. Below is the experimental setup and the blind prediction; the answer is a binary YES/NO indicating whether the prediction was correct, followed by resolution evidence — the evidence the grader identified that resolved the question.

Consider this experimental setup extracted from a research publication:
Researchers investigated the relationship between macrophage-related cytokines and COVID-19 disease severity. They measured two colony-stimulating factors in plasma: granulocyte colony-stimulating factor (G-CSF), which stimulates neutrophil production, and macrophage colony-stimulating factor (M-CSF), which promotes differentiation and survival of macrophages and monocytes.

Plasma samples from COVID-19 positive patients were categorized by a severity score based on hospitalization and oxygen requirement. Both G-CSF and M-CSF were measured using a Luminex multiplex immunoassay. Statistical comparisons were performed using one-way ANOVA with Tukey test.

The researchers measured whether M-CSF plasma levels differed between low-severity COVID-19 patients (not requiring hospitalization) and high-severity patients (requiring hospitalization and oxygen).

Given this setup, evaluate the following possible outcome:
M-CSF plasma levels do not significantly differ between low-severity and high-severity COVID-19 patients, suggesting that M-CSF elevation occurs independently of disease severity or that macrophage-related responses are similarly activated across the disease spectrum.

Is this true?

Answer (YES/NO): NO